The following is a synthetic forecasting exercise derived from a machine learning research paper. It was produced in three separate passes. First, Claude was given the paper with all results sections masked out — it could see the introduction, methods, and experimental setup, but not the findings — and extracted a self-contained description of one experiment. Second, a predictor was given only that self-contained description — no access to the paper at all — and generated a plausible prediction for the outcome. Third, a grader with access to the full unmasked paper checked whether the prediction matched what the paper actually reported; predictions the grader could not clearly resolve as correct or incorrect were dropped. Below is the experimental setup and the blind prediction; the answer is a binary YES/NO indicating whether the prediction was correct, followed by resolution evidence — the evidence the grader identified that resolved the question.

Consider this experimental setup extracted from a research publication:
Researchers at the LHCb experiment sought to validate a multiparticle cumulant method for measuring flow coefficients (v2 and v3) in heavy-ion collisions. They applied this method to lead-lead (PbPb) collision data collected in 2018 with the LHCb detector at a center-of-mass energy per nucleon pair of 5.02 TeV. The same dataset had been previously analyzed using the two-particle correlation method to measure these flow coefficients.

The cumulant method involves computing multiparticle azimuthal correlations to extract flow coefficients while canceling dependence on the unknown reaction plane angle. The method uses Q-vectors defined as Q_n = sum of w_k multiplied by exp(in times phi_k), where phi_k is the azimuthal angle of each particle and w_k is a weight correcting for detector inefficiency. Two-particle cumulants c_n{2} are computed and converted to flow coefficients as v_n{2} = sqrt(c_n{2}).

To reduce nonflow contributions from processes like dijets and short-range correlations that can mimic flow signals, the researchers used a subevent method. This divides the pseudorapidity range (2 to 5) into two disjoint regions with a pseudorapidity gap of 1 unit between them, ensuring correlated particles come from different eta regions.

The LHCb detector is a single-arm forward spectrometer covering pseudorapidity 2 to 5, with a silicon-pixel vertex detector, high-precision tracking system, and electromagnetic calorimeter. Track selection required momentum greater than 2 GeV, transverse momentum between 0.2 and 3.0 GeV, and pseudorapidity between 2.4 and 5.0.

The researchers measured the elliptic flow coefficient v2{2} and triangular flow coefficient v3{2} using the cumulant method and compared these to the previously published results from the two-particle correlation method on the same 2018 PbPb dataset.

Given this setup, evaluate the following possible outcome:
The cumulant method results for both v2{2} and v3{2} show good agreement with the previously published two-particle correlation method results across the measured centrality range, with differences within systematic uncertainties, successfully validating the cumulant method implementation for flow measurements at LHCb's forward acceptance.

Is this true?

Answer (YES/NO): YES